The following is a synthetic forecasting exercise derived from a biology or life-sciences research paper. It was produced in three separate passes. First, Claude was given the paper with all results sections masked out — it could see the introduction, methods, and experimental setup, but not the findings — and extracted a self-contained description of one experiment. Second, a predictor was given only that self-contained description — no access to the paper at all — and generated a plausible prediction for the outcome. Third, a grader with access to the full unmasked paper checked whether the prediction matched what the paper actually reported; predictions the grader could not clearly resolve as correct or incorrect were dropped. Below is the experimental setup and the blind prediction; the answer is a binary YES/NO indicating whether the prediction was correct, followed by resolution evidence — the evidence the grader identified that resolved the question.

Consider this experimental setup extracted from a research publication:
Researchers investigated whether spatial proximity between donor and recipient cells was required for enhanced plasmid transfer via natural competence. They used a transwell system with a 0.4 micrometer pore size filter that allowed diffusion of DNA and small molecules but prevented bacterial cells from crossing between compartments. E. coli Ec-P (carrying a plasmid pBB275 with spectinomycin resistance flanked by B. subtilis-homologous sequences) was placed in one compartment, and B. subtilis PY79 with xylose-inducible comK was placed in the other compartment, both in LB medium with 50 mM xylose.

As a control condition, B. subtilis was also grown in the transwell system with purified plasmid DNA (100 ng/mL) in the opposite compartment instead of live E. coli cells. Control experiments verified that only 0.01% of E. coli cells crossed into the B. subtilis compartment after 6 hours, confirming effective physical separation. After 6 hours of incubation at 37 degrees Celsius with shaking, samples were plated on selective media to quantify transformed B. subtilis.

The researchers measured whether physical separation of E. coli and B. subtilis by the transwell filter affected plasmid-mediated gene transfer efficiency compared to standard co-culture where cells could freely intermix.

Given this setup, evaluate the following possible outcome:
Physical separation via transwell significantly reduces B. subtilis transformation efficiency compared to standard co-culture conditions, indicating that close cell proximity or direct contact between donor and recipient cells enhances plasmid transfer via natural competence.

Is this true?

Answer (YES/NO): YES